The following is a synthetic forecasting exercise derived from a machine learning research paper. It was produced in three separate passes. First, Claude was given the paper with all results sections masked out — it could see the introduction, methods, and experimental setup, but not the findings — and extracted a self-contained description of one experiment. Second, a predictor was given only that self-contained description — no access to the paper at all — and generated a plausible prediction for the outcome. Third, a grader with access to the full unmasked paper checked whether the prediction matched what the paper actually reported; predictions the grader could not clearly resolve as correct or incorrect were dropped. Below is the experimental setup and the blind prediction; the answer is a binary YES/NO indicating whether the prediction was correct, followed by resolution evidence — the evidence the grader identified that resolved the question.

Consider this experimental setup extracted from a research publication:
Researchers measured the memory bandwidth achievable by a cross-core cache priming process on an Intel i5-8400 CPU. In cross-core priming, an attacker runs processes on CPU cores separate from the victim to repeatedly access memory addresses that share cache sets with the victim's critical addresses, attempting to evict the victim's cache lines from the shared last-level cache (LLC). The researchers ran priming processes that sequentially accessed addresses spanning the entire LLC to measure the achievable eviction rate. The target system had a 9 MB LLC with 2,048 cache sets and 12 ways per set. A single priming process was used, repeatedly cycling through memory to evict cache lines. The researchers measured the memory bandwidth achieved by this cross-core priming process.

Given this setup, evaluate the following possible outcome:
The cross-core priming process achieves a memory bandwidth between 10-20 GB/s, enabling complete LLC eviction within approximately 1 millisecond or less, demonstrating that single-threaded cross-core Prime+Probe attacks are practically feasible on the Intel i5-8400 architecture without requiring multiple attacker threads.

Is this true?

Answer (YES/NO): NO